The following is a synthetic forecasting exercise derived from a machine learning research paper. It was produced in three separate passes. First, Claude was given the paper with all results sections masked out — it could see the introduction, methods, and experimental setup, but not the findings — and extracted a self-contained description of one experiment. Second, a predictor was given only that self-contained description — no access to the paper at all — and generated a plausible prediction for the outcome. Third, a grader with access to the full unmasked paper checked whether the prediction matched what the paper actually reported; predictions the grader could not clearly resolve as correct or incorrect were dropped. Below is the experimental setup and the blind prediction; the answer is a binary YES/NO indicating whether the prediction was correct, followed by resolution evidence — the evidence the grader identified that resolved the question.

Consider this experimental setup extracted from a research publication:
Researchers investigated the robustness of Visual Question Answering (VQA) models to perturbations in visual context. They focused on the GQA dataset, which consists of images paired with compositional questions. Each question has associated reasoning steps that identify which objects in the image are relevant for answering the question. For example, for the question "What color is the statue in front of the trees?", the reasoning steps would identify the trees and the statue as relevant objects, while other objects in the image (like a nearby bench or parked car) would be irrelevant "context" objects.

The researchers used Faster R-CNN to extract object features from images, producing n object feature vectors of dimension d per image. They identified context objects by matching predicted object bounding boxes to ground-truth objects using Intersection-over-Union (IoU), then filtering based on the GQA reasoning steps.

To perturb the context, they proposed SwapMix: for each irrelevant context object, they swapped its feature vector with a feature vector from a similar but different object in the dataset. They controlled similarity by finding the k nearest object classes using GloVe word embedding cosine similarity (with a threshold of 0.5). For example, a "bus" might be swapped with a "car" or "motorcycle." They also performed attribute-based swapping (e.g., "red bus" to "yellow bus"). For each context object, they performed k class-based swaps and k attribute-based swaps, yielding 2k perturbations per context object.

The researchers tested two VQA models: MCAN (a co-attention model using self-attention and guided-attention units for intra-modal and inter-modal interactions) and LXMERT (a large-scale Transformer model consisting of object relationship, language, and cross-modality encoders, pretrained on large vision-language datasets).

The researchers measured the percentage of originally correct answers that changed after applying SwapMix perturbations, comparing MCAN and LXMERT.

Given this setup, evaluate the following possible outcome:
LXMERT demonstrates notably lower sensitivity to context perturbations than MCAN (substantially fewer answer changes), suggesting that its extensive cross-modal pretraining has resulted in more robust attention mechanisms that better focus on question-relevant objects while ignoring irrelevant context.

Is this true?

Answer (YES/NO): YES